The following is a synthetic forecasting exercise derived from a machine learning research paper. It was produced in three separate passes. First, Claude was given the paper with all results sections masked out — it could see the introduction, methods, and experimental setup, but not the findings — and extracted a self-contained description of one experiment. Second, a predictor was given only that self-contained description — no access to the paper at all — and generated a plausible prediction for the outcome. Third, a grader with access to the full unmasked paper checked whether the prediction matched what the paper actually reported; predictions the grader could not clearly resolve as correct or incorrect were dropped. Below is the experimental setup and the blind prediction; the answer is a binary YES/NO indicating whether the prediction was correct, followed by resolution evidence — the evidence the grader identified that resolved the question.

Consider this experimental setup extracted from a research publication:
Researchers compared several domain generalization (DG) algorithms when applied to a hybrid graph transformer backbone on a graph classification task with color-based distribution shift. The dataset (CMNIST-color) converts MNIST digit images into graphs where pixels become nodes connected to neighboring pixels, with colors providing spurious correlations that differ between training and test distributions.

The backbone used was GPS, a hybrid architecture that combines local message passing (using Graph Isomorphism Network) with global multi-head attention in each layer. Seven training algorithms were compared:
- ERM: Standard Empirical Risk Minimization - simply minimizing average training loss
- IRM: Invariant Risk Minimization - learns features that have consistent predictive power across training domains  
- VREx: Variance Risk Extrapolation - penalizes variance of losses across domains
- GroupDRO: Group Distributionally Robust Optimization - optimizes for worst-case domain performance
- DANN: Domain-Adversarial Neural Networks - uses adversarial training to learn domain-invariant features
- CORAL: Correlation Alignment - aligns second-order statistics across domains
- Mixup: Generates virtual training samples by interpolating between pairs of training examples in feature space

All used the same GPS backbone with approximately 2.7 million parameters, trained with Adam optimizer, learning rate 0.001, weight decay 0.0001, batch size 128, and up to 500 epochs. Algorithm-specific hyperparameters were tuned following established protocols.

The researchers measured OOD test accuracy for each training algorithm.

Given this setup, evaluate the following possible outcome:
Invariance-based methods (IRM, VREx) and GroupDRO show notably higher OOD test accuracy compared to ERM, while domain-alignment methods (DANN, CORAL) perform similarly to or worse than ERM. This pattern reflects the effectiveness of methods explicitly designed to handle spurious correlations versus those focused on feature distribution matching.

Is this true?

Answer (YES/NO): NO